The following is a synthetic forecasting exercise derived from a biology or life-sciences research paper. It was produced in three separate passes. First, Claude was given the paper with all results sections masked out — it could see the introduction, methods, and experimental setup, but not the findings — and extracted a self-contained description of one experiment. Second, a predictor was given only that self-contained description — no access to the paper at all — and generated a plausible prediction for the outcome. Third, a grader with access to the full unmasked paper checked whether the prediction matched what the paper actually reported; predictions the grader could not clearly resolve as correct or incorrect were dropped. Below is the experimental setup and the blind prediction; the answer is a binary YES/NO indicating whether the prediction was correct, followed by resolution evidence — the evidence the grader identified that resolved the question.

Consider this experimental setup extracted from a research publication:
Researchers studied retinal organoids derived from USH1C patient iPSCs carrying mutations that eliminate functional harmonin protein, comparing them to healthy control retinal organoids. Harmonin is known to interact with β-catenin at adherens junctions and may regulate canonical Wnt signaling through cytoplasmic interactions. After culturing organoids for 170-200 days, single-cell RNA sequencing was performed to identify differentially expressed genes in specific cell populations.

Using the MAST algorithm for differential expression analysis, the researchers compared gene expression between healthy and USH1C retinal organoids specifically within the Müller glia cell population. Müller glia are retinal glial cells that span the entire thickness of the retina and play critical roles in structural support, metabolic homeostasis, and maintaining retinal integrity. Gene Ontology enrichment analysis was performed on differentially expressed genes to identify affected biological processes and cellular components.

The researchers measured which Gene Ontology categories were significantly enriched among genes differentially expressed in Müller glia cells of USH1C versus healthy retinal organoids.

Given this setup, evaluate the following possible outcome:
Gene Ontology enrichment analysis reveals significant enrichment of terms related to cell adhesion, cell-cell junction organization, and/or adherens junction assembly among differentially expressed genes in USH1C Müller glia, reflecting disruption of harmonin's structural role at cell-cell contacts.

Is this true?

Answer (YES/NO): NO